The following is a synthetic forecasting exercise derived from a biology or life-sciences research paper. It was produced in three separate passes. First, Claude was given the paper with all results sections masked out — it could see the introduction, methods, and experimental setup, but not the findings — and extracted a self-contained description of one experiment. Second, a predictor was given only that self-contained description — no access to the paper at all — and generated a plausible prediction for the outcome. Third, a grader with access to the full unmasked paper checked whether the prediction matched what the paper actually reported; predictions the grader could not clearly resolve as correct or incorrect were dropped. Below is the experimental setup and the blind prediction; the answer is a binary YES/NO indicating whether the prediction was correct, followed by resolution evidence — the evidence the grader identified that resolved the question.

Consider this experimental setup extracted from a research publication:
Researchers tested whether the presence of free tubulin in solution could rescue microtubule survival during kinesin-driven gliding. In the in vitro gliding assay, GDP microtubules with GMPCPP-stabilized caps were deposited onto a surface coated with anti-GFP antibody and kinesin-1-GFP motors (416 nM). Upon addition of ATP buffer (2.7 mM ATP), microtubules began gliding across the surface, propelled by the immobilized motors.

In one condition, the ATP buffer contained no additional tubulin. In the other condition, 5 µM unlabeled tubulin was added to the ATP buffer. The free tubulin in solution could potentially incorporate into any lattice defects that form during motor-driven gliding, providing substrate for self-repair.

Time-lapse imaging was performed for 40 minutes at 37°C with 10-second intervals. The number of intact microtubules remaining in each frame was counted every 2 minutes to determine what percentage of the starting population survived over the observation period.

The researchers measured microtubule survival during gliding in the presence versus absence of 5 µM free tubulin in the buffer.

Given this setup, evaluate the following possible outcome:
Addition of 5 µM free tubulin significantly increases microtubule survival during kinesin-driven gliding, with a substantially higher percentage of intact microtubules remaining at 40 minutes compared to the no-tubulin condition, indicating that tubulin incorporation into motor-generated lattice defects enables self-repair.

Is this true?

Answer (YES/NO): YES